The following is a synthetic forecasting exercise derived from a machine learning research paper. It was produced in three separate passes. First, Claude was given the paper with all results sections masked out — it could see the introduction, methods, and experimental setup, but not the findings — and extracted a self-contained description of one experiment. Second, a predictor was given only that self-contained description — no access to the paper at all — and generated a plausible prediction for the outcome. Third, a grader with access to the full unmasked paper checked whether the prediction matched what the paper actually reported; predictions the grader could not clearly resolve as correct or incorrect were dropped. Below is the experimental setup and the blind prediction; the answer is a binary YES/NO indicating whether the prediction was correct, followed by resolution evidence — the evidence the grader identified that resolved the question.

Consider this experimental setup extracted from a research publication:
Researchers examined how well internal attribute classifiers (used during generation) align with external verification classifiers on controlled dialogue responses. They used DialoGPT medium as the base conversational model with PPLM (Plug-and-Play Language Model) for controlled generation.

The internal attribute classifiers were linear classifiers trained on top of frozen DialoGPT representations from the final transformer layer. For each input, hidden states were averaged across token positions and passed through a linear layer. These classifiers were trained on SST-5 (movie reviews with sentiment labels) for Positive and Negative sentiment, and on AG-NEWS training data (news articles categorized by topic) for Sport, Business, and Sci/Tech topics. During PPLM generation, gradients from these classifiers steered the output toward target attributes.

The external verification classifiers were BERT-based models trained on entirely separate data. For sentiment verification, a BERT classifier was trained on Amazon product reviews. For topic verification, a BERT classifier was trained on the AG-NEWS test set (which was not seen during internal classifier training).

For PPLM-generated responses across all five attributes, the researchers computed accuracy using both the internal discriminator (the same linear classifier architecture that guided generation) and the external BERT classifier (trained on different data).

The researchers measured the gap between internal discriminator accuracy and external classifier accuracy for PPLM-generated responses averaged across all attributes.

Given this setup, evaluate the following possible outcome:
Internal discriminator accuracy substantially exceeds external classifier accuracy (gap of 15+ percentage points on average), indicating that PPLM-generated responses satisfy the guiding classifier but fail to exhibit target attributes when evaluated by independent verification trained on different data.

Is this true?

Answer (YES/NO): YES